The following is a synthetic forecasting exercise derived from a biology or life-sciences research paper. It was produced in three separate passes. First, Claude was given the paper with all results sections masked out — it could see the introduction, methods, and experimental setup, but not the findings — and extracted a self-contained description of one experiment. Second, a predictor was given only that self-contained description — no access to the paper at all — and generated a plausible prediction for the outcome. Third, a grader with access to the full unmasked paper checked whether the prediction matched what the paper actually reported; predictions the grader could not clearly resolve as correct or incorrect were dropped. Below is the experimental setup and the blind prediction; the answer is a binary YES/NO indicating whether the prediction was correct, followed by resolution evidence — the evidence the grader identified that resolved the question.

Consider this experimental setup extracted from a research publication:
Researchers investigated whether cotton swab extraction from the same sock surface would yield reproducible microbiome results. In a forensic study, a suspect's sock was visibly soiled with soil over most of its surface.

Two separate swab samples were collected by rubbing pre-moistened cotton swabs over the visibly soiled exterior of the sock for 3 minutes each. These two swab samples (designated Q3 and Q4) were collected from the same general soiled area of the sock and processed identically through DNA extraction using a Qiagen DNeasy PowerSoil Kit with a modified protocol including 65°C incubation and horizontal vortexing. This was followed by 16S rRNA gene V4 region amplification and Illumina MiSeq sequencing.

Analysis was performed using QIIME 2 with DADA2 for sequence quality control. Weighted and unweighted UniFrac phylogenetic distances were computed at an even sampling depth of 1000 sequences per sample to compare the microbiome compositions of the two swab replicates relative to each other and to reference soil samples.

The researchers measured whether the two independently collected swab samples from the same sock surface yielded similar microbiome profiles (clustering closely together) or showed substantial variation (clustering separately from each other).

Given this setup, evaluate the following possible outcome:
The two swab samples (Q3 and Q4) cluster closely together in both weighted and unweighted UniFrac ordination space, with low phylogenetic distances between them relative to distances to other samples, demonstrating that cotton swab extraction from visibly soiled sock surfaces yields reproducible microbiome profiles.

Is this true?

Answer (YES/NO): YES